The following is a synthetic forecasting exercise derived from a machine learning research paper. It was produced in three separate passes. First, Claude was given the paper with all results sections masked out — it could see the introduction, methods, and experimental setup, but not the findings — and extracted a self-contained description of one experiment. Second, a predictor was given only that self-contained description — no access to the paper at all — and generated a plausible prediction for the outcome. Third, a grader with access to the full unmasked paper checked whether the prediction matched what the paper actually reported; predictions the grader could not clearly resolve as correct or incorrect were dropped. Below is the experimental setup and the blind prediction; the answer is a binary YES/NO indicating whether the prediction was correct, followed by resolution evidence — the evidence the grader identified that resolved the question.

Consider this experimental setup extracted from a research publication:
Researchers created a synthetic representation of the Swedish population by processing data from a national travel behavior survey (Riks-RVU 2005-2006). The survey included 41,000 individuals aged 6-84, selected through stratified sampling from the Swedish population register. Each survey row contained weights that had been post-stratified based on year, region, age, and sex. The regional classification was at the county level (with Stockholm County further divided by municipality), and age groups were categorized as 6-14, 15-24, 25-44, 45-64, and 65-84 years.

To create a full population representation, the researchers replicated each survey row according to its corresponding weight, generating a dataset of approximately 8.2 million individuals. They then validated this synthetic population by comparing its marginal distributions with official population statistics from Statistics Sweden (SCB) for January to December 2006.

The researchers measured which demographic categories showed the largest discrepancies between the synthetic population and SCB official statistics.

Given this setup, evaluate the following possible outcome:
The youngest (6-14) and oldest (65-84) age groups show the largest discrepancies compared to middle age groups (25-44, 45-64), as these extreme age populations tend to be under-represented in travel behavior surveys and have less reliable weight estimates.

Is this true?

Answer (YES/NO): NO